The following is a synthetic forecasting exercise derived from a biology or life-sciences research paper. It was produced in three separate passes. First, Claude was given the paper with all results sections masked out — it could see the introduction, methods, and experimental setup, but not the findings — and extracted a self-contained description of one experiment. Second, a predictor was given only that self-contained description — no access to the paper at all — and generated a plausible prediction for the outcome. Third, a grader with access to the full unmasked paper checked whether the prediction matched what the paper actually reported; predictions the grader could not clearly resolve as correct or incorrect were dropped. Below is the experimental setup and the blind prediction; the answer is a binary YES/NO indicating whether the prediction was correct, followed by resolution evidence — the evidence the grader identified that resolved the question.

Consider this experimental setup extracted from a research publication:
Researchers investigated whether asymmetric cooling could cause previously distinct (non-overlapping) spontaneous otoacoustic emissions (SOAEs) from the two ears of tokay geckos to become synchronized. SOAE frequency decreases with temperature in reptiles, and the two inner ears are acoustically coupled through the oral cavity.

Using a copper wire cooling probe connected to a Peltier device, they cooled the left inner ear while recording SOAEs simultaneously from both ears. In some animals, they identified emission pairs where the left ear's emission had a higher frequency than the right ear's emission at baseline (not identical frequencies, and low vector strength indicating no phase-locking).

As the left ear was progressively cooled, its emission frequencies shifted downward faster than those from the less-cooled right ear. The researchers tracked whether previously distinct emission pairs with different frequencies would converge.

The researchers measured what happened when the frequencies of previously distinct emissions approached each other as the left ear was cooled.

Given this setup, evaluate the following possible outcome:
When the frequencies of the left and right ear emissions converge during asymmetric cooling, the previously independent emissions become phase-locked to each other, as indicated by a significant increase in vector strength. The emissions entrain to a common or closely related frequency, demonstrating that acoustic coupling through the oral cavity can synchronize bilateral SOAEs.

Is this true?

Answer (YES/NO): YES